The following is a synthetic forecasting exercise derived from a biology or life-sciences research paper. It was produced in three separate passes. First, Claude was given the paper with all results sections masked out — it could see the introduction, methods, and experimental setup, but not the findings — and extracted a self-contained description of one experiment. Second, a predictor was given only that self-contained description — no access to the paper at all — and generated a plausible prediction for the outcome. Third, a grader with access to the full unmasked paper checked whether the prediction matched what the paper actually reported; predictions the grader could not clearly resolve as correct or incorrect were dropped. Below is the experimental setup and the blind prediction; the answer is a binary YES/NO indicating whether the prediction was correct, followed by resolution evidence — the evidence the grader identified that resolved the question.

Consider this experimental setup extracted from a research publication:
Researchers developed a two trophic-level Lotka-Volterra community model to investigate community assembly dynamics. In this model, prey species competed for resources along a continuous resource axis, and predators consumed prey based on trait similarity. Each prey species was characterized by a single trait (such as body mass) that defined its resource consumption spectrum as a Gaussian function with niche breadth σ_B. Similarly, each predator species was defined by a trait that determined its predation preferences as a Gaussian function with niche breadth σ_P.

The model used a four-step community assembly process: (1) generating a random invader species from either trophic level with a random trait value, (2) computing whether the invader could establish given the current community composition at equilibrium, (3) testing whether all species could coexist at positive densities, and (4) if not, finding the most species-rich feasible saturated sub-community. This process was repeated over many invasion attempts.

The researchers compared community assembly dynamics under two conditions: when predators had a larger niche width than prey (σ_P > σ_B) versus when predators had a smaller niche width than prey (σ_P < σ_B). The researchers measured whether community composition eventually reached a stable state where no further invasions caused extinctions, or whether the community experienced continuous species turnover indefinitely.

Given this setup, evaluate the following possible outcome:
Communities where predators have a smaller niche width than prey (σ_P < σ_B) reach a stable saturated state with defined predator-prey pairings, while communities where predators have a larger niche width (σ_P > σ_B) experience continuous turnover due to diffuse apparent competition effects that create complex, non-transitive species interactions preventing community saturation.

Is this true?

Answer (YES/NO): NO